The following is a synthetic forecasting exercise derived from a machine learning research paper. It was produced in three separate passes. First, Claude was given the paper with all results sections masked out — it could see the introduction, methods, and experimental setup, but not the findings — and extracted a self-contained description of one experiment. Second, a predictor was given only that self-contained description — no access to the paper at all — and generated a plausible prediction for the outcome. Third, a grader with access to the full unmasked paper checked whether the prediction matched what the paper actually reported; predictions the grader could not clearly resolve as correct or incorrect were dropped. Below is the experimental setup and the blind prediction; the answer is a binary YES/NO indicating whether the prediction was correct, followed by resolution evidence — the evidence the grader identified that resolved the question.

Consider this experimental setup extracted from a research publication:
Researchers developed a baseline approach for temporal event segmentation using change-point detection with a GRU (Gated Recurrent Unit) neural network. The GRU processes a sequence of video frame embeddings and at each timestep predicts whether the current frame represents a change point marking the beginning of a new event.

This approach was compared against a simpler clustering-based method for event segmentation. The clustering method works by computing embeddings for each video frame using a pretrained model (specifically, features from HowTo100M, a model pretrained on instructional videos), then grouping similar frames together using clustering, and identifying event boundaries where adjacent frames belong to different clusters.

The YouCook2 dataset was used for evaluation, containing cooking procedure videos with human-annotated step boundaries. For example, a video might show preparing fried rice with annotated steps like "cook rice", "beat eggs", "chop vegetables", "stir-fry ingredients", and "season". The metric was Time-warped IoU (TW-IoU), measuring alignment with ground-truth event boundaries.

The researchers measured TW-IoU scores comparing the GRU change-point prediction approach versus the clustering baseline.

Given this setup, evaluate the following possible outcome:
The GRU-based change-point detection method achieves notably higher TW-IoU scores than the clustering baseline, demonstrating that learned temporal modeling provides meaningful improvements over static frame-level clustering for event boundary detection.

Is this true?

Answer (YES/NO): NO